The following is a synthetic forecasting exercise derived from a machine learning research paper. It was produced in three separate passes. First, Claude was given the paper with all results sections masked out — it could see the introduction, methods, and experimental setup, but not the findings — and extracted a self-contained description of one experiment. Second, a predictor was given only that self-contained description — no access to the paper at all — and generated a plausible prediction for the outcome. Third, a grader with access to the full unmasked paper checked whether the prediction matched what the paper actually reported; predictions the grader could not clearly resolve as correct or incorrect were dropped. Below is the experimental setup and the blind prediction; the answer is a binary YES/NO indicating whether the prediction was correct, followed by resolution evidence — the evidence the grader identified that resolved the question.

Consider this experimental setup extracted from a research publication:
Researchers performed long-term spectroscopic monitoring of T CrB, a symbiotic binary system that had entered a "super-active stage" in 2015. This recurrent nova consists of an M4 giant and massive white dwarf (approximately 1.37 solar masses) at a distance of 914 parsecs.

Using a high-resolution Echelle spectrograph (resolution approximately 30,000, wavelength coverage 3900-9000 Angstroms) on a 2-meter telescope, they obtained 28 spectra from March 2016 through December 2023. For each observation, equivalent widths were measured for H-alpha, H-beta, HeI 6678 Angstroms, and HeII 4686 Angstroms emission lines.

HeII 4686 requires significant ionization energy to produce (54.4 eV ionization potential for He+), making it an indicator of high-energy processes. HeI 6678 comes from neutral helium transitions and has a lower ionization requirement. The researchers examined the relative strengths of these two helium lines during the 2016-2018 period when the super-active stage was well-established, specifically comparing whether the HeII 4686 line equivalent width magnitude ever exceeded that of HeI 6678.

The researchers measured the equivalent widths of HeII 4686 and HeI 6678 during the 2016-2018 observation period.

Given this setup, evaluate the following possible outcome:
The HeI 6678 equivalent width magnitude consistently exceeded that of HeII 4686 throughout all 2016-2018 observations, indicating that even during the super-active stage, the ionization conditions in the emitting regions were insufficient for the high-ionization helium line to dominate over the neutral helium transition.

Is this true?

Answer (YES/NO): NO